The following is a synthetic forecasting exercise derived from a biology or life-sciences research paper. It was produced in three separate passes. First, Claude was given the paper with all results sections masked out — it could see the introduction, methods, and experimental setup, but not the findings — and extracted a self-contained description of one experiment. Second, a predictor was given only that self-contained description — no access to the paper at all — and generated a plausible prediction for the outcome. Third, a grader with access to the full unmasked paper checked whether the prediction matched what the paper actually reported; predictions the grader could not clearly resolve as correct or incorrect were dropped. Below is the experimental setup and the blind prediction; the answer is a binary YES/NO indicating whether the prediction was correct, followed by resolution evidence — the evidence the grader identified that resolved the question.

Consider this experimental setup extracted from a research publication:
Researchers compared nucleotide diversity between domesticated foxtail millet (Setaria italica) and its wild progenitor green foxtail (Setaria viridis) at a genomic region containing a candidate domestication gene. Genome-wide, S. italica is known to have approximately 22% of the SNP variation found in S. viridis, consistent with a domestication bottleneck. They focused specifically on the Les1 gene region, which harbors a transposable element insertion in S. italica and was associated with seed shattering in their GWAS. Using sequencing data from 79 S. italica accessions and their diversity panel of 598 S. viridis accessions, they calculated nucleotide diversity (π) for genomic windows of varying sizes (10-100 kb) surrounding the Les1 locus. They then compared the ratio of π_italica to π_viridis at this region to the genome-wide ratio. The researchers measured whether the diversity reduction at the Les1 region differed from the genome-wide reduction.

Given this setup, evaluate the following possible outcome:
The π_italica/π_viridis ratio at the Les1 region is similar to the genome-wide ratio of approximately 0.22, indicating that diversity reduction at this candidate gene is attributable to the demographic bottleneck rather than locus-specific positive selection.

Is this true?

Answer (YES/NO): NO